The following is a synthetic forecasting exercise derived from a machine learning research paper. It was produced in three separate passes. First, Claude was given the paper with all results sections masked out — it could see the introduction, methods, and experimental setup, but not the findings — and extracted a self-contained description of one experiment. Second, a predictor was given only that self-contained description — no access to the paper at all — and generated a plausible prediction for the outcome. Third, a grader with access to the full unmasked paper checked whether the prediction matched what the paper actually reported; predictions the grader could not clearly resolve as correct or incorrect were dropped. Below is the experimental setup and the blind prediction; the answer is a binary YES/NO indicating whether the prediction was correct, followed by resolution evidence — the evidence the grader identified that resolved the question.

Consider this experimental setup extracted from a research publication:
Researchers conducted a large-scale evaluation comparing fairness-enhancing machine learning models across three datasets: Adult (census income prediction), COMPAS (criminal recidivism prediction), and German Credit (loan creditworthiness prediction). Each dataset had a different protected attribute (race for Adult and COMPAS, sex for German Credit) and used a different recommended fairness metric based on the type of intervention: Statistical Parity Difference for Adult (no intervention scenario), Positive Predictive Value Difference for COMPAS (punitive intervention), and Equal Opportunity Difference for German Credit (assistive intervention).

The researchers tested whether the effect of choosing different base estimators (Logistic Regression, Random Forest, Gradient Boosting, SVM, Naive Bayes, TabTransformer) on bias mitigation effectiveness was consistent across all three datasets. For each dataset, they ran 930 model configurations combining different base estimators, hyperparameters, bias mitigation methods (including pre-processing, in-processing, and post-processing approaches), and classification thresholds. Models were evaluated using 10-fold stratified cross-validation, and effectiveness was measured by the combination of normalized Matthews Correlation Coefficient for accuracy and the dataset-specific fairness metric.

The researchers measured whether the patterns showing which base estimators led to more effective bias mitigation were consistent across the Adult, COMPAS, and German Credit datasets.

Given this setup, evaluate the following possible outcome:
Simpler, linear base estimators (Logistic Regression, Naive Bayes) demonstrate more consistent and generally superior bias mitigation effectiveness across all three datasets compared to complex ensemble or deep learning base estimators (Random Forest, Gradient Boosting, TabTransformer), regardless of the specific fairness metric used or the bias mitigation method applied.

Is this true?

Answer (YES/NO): NO